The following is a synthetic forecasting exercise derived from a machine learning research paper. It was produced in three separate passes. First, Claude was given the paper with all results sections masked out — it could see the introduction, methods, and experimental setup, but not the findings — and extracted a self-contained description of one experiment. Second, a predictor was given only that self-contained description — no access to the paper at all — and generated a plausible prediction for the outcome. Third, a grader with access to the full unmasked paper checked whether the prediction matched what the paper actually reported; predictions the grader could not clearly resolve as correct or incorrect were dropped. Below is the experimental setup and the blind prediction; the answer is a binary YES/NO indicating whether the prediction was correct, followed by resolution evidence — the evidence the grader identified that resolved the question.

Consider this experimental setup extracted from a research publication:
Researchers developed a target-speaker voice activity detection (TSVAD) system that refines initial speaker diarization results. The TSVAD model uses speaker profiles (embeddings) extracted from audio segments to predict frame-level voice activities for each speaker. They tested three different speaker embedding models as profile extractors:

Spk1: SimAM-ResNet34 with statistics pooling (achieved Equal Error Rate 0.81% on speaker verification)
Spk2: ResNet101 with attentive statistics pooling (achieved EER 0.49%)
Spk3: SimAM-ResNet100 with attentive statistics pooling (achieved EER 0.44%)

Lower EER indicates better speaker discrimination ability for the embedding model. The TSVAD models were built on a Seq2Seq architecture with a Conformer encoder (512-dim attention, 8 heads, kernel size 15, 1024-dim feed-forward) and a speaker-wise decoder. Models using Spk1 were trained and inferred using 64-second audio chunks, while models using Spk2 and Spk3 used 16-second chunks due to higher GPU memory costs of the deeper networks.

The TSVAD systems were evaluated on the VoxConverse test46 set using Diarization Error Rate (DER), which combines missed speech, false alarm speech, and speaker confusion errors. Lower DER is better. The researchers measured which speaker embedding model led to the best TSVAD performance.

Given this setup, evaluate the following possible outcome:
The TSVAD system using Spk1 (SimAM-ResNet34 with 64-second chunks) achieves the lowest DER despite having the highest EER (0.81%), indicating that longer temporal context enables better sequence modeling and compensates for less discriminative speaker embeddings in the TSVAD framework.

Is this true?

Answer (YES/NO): YES